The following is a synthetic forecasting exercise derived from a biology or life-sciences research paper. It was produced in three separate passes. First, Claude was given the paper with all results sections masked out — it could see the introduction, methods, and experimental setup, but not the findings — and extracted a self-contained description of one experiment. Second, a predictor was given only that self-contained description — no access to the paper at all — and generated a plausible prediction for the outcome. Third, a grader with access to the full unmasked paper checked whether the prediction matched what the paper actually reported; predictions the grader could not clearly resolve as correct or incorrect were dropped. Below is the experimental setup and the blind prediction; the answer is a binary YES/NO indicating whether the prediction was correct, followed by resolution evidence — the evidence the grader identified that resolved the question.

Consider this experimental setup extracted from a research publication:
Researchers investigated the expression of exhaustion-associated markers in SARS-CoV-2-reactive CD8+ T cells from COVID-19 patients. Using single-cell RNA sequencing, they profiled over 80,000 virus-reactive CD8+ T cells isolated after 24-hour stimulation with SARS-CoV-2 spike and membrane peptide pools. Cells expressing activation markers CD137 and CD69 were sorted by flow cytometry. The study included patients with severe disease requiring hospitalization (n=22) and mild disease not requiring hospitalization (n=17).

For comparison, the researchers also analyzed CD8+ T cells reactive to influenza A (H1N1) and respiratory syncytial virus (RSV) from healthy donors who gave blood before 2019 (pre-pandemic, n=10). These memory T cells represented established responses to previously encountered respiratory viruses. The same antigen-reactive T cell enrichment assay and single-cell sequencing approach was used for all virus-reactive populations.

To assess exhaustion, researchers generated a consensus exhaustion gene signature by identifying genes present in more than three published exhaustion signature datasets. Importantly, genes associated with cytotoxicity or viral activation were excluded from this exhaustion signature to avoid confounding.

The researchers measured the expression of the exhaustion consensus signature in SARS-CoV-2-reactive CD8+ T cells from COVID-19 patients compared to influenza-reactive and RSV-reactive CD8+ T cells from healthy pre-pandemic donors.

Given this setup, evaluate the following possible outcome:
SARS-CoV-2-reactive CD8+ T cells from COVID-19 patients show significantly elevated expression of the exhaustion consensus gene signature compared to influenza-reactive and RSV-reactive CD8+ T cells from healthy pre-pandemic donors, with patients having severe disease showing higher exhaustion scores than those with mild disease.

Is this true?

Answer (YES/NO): NO